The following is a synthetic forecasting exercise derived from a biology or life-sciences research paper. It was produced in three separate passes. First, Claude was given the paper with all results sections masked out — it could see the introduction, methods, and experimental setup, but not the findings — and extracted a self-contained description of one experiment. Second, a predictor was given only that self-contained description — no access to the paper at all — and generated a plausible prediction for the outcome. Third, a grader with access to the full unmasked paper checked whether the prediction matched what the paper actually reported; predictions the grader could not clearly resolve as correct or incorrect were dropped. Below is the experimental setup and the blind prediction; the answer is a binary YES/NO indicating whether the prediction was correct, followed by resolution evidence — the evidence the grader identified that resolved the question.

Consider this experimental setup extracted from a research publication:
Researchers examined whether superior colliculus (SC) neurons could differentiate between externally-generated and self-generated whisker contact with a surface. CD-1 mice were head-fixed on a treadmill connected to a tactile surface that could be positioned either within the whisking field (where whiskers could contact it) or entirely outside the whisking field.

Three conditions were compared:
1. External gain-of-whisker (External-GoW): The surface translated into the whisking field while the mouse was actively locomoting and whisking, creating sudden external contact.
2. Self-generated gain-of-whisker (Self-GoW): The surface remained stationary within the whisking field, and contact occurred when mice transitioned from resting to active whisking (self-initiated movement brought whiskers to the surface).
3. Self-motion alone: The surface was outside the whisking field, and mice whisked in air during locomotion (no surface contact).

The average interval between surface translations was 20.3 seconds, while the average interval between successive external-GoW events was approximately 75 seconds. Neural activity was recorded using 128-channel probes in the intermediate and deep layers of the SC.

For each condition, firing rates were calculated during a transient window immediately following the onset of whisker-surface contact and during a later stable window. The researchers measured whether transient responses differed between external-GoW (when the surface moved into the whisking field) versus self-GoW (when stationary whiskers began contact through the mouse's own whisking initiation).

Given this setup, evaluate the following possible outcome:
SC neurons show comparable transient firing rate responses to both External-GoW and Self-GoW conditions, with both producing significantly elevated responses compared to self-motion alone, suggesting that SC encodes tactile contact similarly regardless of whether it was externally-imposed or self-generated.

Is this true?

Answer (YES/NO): NO